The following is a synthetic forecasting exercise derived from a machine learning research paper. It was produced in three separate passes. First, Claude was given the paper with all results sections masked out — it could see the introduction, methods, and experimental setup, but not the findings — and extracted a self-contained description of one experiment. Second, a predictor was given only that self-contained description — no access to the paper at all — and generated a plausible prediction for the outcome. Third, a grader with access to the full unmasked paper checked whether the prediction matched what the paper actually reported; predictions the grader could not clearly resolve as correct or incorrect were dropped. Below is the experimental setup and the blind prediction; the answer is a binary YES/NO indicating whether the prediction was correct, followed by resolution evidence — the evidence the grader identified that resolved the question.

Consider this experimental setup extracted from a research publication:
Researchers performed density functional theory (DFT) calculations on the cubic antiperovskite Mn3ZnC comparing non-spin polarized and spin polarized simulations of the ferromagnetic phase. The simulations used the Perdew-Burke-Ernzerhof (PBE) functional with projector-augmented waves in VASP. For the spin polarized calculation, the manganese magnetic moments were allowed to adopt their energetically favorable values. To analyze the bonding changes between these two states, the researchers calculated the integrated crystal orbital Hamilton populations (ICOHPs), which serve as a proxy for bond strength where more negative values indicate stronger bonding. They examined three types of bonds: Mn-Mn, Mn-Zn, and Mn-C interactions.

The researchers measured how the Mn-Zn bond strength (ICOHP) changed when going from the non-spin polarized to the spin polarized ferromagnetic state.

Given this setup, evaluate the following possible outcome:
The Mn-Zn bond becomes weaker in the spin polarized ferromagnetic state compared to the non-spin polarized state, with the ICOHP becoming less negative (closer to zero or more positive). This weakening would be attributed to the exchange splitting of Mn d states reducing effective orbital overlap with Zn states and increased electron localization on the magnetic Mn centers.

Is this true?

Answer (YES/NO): NO